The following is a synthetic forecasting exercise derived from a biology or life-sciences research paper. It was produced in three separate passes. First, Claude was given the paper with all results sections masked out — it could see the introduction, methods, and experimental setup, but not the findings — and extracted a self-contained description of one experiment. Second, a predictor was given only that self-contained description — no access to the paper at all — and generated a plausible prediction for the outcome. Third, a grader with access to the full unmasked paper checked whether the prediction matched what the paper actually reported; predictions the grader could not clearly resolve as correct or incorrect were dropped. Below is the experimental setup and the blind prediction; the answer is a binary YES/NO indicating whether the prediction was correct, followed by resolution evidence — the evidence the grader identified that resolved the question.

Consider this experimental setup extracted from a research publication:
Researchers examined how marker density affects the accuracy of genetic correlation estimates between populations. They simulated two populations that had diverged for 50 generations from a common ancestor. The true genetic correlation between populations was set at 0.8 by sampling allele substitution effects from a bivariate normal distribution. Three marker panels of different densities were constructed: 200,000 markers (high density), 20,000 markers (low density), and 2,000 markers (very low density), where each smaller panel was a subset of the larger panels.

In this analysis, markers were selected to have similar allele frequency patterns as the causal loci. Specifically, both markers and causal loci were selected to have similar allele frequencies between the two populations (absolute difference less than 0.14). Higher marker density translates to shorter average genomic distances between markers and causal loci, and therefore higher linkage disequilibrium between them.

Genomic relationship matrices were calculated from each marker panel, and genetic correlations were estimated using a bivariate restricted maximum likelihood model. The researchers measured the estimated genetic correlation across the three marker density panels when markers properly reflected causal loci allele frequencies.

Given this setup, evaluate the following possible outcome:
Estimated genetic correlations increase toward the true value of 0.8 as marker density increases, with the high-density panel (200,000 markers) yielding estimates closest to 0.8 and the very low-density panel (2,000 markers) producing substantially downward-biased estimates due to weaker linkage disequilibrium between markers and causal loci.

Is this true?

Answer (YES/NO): NO